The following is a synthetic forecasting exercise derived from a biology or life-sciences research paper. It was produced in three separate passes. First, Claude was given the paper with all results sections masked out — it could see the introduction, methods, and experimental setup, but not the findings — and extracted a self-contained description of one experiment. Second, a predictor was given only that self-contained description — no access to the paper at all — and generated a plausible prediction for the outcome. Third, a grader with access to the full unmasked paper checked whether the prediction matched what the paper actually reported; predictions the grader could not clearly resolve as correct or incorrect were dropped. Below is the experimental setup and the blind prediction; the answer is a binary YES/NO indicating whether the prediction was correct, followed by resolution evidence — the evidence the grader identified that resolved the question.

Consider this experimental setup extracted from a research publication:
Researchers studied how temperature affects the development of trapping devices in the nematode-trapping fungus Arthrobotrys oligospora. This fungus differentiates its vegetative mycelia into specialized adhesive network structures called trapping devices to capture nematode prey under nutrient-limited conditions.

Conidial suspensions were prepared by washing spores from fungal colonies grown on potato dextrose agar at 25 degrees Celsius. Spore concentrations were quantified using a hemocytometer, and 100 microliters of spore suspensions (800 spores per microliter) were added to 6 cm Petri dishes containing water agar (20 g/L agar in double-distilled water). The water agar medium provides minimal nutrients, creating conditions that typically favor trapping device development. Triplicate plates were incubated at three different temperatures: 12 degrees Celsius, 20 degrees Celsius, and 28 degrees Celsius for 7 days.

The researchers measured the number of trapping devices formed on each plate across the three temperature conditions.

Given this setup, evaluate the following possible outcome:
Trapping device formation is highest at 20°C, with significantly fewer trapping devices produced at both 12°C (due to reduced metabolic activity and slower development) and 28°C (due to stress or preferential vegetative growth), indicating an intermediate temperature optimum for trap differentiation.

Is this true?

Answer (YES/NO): NO